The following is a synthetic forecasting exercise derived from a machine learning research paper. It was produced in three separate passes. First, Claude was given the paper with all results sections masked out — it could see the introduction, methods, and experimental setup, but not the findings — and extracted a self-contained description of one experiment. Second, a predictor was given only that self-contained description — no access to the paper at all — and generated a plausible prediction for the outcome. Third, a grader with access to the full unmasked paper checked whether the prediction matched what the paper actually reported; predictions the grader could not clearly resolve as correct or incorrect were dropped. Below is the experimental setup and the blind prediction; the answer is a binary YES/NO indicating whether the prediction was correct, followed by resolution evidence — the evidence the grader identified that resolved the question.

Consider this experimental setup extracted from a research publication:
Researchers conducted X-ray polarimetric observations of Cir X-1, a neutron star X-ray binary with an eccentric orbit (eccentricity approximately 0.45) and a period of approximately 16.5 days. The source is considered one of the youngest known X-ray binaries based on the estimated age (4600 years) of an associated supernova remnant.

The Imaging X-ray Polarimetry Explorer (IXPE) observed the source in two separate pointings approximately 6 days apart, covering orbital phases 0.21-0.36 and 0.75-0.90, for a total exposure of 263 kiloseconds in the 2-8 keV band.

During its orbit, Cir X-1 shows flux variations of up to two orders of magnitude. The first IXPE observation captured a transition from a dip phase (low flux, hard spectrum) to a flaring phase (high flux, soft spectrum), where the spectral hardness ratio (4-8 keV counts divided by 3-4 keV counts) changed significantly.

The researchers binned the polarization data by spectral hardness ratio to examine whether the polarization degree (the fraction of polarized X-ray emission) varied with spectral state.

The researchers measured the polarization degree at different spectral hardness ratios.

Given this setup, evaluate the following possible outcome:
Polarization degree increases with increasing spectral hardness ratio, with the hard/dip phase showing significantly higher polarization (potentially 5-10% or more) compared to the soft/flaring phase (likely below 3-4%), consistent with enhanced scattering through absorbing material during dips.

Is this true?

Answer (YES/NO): NO